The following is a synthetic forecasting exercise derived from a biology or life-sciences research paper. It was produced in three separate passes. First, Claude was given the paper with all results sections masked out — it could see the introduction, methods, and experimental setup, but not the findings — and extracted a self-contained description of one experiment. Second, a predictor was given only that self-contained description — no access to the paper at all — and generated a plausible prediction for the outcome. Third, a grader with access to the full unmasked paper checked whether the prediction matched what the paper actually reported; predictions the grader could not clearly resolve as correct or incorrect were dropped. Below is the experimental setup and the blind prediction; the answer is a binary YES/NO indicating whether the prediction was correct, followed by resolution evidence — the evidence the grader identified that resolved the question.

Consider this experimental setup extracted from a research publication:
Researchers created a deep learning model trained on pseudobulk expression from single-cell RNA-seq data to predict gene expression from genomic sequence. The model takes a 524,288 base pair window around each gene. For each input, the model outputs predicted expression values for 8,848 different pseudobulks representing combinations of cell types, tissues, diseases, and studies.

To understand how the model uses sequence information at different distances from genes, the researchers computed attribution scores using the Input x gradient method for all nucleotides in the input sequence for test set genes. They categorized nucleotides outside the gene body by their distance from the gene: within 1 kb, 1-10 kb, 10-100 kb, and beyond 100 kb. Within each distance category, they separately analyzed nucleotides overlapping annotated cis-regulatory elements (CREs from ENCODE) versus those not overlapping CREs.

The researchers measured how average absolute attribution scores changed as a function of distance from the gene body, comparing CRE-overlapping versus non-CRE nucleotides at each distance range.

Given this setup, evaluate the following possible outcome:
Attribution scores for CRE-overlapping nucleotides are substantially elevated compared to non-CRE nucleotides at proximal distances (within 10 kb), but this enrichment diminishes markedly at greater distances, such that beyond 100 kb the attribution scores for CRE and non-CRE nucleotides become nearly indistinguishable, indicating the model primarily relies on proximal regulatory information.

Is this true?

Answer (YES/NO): NO